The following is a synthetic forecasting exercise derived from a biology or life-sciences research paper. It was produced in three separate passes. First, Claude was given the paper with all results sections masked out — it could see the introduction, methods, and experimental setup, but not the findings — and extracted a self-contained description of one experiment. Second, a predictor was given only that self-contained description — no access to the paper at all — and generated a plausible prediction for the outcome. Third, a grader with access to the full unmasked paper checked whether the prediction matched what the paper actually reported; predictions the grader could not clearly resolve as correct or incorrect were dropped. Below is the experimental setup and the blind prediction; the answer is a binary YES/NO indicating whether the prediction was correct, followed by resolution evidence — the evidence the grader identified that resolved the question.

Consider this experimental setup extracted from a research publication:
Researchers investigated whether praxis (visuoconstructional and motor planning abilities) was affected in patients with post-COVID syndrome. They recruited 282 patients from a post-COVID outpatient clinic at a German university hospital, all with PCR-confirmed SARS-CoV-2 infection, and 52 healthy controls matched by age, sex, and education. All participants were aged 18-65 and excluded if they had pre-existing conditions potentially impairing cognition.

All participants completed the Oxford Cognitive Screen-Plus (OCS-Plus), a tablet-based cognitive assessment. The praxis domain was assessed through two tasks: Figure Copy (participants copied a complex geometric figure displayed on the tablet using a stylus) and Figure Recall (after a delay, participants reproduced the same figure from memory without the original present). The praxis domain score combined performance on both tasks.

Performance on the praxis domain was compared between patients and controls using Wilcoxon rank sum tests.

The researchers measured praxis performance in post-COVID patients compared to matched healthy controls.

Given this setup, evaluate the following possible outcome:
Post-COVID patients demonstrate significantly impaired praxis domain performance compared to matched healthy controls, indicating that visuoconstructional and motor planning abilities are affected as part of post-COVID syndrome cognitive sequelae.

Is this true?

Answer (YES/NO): NO